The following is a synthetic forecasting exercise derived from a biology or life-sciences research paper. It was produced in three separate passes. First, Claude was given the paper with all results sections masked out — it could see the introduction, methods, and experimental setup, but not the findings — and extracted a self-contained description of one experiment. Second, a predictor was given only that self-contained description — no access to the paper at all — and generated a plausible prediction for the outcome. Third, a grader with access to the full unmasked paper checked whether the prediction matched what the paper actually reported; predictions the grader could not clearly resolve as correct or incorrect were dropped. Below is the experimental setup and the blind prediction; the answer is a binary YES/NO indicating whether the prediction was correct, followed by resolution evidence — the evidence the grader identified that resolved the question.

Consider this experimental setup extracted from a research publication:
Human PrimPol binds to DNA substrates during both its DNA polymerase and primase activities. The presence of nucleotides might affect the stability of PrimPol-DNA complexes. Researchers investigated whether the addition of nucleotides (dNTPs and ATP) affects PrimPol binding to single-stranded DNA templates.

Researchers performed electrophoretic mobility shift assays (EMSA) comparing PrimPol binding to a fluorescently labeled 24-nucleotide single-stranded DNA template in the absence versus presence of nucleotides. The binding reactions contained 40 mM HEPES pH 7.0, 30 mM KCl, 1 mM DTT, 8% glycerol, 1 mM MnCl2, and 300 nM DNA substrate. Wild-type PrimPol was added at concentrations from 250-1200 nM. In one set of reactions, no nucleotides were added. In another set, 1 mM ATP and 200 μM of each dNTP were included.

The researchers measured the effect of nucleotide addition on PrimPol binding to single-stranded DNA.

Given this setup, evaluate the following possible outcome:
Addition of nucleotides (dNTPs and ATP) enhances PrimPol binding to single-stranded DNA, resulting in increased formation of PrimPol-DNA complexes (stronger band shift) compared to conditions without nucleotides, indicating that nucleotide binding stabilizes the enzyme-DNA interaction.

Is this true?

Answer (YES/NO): YES